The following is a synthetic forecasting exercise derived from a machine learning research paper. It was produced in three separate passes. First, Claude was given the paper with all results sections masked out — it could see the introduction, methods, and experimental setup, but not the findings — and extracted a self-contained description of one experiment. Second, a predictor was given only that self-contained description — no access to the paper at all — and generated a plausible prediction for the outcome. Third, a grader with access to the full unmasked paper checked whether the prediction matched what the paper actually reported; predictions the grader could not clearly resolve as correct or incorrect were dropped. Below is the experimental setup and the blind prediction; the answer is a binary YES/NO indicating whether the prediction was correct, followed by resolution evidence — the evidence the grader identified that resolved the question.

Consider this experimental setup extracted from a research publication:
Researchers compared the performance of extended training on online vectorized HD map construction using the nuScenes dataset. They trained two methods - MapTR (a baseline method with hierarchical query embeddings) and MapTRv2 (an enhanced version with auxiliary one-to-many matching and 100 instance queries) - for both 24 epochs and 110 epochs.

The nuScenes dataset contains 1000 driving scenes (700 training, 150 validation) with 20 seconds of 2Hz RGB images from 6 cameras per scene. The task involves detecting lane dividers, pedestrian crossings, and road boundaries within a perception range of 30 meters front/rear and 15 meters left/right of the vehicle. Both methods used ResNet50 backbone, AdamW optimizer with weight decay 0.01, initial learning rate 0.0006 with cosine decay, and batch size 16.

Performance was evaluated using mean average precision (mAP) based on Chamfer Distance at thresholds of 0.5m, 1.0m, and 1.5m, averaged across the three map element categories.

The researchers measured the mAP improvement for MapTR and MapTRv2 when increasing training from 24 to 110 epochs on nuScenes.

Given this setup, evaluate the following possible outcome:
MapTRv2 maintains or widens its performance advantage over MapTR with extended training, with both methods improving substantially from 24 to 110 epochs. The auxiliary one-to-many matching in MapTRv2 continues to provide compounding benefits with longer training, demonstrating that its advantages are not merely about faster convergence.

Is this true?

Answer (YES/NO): NO